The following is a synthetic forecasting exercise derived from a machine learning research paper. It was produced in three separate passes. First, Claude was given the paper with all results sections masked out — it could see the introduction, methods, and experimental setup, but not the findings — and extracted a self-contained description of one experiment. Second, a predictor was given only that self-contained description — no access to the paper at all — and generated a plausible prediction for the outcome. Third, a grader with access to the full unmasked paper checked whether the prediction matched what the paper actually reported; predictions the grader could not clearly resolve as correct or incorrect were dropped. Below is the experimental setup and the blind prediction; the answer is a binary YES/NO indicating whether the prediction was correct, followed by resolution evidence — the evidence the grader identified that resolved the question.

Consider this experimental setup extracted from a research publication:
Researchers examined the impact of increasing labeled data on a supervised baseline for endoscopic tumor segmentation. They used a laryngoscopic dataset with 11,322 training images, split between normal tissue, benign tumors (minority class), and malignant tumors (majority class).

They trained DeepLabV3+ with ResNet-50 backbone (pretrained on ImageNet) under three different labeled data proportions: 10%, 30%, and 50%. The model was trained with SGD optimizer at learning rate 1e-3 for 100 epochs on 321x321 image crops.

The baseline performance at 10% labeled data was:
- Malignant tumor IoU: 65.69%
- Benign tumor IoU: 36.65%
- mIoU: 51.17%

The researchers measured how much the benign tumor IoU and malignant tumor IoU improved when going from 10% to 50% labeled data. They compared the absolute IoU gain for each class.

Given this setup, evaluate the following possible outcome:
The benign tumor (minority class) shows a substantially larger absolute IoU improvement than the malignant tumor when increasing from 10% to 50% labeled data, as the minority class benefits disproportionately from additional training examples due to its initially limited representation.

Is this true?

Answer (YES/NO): YES